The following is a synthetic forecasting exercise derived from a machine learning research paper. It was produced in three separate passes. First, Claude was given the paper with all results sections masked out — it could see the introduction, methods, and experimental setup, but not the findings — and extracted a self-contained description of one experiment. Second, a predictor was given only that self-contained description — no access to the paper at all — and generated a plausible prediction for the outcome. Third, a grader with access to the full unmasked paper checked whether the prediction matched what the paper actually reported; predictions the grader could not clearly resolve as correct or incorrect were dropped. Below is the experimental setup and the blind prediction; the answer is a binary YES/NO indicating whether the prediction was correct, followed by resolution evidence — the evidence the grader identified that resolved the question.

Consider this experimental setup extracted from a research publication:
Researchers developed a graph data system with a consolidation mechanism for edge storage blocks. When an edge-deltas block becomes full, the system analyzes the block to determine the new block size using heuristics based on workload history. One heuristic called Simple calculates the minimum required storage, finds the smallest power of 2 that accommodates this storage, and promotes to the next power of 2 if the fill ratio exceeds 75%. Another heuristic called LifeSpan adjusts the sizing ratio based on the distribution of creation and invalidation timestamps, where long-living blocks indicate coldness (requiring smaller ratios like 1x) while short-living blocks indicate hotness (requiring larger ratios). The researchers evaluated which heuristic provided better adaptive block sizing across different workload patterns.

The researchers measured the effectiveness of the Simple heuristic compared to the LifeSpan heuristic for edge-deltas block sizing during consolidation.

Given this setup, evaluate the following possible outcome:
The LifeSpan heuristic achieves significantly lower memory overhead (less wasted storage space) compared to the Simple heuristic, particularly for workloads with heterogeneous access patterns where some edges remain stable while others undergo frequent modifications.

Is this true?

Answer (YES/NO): NO